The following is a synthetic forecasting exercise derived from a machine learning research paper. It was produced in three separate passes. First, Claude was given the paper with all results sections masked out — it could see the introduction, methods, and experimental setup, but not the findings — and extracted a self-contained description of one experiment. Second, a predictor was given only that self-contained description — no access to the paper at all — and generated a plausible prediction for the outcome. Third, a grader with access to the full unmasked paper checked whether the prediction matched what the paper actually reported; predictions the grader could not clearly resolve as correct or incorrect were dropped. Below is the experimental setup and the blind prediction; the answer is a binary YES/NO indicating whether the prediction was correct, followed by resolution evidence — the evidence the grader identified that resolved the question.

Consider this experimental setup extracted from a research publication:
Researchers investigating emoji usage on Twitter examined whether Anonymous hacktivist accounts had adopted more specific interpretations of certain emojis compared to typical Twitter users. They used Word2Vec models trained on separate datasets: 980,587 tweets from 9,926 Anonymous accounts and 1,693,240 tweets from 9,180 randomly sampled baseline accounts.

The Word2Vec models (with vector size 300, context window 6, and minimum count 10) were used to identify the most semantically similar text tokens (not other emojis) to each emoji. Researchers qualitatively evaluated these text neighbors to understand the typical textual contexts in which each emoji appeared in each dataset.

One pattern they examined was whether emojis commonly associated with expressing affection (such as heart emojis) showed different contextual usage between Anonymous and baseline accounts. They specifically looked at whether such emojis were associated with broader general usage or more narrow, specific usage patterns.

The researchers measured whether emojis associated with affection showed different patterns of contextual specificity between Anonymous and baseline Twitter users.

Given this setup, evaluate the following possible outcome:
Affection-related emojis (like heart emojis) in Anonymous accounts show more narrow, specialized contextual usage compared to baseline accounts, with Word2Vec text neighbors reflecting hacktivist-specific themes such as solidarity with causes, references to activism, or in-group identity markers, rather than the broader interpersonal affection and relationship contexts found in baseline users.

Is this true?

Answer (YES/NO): NO